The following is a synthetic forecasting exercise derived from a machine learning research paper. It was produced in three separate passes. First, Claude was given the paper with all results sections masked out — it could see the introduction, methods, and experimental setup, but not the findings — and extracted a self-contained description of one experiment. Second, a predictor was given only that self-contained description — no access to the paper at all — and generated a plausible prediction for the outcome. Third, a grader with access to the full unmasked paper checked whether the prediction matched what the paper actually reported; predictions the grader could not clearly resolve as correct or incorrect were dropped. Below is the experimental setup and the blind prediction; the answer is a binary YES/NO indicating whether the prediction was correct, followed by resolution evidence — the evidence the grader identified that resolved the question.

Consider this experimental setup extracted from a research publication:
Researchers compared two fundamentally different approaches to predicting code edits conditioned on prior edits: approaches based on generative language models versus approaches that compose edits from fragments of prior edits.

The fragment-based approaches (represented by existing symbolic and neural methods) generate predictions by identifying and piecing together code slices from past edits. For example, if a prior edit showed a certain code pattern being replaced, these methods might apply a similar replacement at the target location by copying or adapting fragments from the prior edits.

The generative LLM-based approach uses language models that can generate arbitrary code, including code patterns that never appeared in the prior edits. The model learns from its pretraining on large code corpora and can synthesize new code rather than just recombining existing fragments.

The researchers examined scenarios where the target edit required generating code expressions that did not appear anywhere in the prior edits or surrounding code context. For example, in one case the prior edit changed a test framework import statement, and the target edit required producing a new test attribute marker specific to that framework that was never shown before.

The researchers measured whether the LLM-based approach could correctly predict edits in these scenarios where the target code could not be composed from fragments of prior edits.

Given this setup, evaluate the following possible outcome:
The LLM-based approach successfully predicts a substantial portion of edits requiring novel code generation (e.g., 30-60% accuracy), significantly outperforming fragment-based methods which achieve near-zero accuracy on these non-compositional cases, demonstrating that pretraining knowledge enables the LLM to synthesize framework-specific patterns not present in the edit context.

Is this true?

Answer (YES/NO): NO